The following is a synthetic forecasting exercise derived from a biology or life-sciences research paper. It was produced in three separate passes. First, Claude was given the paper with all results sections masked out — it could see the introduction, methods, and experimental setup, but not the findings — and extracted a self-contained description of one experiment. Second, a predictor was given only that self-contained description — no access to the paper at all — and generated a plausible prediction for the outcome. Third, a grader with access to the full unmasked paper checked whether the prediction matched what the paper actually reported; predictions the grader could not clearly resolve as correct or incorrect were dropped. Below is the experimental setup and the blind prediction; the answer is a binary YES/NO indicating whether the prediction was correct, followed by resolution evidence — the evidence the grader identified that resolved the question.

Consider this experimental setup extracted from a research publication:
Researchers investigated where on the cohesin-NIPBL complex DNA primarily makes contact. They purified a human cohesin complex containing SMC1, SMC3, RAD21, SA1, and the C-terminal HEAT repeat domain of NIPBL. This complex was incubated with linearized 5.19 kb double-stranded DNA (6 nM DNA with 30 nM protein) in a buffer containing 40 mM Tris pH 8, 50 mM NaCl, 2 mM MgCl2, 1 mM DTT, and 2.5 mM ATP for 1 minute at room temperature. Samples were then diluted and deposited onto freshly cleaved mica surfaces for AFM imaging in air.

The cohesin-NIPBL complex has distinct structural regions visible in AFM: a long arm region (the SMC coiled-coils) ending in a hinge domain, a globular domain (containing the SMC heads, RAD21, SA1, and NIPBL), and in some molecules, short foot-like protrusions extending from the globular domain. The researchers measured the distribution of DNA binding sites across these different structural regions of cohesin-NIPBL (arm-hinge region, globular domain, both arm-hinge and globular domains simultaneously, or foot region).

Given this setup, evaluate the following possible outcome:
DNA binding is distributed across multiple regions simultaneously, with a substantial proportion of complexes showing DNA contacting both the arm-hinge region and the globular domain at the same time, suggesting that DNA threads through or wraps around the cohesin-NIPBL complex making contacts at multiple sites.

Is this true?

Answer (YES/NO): NO